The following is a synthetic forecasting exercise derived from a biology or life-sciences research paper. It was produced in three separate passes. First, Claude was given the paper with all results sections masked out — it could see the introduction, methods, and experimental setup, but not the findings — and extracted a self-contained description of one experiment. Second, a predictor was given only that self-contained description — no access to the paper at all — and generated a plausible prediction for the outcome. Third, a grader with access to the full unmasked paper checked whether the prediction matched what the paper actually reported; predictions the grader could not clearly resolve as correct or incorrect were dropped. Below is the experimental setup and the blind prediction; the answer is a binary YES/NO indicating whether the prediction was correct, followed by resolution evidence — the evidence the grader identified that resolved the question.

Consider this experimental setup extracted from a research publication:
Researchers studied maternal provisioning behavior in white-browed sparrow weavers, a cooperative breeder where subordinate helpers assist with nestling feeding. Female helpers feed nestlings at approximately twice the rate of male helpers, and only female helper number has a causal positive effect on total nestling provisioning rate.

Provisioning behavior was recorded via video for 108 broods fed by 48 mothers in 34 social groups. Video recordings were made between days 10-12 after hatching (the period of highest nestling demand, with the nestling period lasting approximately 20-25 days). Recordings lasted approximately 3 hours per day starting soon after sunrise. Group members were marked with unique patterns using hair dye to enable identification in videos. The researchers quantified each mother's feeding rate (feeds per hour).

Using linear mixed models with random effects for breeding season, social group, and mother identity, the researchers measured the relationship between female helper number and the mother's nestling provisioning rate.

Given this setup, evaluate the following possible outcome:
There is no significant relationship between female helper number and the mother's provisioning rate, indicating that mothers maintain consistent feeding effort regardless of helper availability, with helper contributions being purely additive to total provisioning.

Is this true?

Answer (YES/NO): NO